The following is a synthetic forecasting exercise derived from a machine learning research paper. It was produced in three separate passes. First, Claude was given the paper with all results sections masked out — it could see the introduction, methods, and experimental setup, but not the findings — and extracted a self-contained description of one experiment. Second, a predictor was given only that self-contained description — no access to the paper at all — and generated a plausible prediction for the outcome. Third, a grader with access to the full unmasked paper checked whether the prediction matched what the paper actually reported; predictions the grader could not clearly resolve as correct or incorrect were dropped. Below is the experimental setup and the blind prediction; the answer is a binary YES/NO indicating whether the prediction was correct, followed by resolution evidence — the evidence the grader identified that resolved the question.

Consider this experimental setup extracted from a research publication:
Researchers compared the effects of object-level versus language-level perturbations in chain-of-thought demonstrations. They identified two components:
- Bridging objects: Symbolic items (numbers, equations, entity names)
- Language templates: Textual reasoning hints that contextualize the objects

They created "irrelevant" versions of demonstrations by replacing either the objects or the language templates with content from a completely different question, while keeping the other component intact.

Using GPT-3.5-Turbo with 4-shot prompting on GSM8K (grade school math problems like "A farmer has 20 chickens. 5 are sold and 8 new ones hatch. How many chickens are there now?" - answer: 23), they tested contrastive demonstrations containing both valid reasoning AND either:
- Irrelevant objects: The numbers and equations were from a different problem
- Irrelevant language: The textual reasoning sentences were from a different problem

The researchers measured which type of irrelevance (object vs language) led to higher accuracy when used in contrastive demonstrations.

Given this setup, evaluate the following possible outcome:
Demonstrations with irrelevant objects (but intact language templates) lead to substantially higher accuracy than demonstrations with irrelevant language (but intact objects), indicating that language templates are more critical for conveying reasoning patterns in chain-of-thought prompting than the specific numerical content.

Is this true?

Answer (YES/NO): NO